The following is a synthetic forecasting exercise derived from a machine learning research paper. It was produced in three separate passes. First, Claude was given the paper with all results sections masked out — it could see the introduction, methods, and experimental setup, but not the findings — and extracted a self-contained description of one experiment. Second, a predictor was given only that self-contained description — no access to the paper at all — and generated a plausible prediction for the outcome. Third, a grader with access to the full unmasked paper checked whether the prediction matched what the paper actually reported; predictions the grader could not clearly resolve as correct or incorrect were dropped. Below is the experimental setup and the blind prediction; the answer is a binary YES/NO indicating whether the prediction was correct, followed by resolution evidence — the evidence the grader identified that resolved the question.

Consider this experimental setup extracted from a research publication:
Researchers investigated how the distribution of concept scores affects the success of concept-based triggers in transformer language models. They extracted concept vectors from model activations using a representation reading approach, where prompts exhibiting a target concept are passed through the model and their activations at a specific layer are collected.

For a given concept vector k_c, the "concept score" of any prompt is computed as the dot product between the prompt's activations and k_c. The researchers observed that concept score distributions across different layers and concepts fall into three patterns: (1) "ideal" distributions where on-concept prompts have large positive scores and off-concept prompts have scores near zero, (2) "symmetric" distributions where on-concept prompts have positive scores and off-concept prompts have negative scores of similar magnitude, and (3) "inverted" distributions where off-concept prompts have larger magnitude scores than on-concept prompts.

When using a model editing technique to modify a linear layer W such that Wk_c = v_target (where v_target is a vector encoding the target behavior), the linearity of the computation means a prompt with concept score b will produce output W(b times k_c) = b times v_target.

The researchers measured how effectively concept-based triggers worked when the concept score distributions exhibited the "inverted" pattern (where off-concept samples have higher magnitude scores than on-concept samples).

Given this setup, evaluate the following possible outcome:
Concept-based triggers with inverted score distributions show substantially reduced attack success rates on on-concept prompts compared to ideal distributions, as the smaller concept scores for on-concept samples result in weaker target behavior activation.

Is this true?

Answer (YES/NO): YES